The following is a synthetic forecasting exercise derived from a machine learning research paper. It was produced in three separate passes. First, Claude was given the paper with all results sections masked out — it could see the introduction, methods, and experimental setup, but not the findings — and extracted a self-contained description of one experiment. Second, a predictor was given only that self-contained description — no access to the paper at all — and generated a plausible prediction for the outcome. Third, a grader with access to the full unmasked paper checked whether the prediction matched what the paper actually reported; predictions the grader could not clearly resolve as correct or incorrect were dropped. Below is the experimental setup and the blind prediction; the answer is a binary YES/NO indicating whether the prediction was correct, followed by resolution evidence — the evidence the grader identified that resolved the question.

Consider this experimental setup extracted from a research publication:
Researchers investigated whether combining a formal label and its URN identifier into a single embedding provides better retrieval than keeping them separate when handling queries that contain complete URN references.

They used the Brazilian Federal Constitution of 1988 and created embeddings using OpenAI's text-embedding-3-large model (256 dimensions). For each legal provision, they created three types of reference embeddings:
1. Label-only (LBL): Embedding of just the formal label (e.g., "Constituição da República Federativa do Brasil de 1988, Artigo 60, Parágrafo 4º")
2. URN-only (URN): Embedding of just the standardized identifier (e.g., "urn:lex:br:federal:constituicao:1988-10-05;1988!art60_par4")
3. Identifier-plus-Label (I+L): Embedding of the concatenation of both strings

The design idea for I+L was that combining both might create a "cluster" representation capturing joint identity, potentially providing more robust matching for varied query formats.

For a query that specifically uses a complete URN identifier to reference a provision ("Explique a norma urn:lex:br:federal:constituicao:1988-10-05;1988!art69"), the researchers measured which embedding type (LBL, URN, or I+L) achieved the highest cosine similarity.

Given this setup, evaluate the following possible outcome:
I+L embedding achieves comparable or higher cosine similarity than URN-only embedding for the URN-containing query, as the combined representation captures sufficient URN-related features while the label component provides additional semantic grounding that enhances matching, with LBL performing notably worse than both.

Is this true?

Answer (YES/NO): NO